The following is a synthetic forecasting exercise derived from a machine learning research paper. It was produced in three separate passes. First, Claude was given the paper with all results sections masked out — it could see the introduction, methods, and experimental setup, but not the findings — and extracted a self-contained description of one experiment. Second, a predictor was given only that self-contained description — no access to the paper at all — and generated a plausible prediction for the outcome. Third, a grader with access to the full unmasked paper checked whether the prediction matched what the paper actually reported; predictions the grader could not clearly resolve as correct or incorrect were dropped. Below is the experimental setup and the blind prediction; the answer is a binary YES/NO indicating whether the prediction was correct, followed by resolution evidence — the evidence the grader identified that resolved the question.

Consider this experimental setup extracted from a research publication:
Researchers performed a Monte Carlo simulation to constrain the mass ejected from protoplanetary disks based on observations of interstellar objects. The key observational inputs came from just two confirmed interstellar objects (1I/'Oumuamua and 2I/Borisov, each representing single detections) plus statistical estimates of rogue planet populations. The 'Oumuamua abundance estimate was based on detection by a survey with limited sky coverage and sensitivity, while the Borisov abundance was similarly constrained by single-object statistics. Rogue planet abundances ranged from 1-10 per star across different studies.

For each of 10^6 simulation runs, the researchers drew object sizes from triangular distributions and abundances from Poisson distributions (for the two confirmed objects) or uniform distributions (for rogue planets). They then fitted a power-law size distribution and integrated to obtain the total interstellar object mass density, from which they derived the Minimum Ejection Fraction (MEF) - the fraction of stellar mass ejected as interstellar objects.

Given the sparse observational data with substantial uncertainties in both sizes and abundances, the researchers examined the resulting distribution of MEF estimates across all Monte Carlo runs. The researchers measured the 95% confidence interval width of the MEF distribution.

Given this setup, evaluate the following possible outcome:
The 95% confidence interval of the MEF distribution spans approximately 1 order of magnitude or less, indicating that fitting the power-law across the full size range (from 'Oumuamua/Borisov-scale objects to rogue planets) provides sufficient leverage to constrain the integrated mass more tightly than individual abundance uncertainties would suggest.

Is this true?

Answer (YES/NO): NO